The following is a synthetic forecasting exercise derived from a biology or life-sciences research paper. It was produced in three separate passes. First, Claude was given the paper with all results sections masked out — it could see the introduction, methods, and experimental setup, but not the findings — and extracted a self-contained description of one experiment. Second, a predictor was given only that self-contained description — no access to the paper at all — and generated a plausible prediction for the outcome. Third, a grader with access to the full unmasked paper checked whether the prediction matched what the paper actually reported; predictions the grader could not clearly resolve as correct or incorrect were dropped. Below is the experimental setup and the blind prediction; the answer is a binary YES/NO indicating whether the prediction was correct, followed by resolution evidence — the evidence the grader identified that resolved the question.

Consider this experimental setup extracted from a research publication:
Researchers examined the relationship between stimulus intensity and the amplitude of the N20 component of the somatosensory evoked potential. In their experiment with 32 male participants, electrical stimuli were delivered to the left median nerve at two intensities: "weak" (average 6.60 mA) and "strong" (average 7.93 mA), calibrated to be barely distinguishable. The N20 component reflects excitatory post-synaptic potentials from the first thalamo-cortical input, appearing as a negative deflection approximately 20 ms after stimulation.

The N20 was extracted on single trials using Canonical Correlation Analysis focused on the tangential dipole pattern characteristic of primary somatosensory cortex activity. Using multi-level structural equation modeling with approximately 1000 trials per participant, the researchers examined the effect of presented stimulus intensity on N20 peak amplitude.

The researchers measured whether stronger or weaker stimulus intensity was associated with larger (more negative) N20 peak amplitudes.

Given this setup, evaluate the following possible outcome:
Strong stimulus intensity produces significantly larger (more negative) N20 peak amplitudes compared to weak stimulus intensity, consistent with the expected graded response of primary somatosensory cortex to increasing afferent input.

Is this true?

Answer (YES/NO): YES